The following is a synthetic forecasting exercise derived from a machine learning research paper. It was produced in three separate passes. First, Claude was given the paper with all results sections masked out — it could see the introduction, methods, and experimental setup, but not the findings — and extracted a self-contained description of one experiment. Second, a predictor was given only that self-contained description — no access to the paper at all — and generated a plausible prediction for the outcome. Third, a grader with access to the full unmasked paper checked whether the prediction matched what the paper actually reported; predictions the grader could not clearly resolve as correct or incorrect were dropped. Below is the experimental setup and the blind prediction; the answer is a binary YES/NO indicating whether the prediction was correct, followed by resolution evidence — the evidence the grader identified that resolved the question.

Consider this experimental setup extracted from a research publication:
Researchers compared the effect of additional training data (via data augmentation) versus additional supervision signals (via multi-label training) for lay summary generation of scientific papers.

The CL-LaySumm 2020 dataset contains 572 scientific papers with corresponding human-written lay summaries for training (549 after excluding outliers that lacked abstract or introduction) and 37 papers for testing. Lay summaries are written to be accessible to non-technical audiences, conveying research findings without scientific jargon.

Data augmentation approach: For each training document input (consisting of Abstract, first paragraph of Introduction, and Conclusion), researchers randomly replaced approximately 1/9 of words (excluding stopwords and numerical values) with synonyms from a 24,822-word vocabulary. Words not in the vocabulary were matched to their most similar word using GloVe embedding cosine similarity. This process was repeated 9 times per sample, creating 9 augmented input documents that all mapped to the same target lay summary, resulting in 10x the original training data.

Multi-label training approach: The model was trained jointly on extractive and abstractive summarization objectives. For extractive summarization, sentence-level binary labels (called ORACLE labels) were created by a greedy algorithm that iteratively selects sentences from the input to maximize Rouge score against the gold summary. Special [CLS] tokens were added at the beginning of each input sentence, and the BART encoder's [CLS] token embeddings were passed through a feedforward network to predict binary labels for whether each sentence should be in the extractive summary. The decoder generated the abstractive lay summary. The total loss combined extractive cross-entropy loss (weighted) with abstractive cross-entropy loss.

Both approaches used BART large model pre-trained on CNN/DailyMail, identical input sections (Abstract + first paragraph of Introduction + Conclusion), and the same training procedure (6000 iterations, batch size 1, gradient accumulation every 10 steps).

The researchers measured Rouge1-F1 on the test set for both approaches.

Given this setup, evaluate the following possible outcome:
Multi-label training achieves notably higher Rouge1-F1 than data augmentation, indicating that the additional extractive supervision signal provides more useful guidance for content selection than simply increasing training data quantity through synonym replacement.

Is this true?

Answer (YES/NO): YES